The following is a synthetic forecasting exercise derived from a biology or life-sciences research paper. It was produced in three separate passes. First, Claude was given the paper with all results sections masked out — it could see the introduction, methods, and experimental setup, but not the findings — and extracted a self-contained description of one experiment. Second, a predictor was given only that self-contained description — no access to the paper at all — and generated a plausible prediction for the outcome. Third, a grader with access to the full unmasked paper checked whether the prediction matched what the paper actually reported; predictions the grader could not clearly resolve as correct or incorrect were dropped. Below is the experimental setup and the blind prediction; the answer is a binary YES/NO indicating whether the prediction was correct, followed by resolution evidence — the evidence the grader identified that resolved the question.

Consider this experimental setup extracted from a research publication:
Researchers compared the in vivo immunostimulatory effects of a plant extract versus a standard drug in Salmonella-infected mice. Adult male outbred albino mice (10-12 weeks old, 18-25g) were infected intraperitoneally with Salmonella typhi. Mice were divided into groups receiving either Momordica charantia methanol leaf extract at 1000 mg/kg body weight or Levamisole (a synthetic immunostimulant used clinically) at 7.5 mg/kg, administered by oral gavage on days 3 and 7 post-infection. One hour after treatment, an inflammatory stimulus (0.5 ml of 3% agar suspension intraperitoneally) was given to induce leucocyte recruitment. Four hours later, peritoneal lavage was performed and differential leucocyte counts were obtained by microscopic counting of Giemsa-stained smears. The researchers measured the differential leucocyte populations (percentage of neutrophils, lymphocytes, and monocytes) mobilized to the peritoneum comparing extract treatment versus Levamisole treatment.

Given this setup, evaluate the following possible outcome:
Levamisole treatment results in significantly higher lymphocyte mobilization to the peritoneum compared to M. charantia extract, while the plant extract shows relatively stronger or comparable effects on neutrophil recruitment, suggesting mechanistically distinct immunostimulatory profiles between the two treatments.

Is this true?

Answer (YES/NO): NO